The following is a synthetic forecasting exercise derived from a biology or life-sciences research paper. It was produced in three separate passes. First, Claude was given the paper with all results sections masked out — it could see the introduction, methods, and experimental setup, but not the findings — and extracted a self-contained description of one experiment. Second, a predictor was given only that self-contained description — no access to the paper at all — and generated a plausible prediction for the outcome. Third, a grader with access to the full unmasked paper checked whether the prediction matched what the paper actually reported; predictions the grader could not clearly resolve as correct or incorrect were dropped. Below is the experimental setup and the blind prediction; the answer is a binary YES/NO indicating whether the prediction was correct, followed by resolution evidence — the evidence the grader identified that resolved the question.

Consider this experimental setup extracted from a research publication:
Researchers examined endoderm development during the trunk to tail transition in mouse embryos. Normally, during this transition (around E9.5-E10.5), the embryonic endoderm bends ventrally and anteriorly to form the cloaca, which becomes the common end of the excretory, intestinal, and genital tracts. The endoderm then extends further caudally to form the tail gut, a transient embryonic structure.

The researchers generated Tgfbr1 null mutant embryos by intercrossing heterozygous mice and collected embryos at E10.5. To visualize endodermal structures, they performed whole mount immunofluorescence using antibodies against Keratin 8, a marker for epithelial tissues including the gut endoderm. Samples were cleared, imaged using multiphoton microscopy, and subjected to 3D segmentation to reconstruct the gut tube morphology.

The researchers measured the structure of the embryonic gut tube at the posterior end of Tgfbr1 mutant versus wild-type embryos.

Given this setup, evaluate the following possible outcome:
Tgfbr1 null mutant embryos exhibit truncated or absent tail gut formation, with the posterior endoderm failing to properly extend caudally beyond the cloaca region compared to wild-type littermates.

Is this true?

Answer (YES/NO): YES